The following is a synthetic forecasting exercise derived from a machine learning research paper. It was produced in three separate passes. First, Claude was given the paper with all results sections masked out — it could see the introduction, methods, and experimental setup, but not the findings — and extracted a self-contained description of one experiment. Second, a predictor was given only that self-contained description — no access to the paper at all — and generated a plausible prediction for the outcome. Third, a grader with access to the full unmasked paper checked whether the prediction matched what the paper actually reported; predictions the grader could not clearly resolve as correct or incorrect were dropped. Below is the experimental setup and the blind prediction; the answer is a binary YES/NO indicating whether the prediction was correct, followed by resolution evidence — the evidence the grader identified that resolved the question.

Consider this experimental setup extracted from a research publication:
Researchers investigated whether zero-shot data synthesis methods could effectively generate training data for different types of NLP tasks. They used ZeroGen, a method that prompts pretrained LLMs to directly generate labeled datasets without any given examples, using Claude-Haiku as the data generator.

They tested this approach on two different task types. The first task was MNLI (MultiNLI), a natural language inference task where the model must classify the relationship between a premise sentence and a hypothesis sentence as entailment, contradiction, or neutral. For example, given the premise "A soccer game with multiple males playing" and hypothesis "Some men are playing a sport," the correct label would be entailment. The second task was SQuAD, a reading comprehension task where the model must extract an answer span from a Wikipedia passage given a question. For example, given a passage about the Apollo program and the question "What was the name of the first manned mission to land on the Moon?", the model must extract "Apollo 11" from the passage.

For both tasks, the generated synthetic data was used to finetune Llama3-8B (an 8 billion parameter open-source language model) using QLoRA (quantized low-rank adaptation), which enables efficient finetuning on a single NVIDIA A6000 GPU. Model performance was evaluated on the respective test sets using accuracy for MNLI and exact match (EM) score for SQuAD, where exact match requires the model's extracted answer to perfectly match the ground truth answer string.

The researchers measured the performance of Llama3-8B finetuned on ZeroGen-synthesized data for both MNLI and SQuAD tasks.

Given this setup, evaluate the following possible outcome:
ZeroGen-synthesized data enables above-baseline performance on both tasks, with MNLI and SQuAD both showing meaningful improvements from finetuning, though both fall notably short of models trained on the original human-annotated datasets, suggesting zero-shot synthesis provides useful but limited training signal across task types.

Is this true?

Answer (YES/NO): NO